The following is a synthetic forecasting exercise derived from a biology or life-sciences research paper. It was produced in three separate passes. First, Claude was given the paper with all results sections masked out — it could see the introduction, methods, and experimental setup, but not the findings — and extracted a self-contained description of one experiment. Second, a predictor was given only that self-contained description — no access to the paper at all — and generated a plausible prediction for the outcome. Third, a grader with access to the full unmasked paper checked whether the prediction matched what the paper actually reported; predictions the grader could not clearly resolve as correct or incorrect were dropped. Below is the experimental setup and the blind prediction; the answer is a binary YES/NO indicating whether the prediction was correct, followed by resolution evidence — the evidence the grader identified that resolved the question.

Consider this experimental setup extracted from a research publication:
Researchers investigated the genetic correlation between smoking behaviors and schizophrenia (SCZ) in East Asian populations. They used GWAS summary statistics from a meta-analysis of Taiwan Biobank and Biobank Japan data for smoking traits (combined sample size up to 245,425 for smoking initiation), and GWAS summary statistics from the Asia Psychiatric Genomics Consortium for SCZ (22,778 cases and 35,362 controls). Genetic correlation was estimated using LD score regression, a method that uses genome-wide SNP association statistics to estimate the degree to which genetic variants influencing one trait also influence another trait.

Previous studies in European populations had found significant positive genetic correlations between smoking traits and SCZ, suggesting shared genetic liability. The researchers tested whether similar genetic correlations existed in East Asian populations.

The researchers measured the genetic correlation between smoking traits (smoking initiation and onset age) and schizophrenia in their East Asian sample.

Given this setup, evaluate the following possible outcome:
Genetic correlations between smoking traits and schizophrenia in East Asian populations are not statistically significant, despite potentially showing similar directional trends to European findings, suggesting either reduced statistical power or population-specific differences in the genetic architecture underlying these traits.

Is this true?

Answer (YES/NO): YES